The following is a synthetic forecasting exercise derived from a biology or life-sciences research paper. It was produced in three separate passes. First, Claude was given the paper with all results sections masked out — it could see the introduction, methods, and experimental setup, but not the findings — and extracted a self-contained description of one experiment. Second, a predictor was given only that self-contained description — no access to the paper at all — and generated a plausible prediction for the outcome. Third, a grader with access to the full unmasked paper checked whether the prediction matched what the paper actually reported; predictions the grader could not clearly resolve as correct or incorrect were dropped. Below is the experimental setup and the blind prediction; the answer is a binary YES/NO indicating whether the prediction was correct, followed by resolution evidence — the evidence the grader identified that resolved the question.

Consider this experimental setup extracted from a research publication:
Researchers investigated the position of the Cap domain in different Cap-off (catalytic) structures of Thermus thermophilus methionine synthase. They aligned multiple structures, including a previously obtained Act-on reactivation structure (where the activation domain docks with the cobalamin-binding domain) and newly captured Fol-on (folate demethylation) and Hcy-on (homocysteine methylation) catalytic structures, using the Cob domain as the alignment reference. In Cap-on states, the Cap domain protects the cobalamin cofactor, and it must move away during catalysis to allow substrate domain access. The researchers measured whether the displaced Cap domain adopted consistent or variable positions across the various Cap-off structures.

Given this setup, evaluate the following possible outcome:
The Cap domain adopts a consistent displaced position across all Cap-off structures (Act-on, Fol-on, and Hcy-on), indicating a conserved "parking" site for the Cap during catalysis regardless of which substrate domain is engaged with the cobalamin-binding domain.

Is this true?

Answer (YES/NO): YES